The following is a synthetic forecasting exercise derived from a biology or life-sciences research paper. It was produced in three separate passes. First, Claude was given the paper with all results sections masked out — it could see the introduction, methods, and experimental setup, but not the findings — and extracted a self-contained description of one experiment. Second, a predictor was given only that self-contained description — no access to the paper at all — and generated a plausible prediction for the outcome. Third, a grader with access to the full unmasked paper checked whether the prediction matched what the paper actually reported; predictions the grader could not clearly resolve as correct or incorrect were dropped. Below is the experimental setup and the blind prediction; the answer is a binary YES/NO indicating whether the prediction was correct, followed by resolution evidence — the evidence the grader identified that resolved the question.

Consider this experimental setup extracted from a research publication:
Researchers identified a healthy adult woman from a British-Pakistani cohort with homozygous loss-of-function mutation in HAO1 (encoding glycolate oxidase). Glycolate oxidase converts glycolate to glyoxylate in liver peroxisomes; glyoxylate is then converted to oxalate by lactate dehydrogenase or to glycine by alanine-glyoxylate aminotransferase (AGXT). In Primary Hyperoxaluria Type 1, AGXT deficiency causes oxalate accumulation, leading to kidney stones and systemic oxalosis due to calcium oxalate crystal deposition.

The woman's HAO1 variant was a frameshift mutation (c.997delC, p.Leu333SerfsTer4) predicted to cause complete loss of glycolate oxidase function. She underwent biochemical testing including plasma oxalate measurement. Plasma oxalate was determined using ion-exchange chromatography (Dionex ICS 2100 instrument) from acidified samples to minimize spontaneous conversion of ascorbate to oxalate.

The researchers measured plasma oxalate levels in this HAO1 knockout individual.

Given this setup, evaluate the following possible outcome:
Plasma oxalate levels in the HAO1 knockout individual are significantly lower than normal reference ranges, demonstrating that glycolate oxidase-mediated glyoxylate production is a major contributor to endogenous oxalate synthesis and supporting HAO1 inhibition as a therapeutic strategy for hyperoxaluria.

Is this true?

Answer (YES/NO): NO